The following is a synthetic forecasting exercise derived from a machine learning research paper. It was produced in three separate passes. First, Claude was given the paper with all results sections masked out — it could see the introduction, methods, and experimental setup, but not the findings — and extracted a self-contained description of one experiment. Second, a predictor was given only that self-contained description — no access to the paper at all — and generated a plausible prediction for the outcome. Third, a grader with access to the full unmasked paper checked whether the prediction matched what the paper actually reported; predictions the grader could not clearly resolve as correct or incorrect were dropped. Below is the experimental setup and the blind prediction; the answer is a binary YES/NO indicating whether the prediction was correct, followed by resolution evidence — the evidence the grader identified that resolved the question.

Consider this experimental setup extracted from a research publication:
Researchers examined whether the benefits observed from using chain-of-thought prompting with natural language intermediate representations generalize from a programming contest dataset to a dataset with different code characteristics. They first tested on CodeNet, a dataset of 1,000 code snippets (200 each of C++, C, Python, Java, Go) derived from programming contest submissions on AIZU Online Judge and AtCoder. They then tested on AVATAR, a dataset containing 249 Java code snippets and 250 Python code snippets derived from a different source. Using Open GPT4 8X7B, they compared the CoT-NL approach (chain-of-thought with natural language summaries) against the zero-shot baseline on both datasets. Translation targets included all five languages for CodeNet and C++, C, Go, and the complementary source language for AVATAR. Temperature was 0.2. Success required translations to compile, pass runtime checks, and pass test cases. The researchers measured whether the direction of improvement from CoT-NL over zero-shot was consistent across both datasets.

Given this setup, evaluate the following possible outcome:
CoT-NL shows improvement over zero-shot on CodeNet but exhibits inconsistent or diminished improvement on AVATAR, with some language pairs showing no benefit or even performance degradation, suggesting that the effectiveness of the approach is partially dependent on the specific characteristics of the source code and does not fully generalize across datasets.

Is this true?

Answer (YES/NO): NO